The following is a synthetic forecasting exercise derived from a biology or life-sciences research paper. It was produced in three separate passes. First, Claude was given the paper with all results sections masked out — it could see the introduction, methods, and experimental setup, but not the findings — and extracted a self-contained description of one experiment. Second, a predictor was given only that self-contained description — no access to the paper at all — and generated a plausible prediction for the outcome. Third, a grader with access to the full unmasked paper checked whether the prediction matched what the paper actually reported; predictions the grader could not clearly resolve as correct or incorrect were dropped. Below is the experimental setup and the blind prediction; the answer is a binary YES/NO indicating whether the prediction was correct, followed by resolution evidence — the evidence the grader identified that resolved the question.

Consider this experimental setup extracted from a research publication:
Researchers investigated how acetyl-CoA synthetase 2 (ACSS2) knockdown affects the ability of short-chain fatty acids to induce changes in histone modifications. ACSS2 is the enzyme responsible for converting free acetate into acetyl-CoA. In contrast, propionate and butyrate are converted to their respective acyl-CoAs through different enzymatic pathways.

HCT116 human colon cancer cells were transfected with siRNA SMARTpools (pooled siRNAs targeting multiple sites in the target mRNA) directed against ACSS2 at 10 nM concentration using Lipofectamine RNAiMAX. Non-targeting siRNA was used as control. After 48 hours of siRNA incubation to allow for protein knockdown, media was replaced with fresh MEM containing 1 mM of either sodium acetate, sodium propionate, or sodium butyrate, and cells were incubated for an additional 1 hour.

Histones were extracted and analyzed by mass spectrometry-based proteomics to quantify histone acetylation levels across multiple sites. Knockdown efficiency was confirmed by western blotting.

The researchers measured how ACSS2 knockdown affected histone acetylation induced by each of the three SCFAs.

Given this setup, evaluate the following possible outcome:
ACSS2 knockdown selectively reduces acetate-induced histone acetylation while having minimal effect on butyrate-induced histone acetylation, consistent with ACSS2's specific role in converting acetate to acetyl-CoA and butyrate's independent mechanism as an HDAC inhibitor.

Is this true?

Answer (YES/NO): NO